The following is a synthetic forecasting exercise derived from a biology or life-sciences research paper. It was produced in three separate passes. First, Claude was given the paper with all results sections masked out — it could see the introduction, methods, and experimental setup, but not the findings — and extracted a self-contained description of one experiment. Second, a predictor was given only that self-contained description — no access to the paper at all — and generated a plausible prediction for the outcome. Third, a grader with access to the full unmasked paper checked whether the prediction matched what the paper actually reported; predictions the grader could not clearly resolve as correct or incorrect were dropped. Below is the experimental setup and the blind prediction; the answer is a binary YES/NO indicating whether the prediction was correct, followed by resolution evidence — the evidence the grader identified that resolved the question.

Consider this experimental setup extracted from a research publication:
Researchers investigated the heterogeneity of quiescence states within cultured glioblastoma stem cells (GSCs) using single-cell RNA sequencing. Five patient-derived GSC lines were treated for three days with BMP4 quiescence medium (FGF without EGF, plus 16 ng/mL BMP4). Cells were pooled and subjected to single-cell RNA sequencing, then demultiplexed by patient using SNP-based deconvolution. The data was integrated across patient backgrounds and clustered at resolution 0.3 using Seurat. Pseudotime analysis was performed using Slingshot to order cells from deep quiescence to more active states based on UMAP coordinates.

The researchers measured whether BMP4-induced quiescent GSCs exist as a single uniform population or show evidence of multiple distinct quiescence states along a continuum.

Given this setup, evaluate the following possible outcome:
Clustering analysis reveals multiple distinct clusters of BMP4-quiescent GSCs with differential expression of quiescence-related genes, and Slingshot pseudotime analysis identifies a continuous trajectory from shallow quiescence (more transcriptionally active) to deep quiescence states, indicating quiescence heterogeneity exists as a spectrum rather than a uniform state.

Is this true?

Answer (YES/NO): NO